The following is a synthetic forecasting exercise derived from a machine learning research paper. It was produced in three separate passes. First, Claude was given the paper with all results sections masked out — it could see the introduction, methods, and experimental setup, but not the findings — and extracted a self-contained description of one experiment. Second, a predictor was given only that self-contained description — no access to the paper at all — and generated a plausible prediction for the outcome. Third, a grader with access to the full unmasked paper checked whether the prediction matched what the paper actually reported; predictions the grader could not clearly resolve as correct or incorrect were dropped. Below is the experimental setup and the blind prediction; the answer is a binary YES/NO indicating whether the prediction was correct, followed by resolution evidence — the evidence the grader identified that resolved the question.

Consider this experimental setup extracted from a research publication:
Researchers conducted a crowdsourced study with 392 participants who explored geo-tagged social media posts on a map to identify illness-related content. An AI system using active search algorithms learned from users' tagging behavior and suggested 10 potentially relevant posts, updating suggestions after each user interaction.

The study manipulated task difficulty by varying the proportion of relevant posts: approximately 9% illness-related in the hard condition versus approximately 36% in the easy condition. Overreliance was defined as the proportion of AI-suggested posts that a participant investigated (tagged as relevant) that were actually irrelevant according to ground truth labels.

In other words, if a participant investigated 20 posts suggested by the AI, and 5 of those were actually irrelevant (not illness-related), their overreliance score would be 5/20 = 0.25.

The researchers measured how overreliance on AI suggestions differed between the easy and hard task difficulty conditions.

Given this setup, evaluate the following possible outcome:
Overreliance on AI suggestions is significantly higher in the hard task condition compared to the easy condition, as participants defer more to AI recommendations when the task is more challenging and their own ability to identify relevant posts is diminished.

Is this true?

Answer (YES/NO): YES